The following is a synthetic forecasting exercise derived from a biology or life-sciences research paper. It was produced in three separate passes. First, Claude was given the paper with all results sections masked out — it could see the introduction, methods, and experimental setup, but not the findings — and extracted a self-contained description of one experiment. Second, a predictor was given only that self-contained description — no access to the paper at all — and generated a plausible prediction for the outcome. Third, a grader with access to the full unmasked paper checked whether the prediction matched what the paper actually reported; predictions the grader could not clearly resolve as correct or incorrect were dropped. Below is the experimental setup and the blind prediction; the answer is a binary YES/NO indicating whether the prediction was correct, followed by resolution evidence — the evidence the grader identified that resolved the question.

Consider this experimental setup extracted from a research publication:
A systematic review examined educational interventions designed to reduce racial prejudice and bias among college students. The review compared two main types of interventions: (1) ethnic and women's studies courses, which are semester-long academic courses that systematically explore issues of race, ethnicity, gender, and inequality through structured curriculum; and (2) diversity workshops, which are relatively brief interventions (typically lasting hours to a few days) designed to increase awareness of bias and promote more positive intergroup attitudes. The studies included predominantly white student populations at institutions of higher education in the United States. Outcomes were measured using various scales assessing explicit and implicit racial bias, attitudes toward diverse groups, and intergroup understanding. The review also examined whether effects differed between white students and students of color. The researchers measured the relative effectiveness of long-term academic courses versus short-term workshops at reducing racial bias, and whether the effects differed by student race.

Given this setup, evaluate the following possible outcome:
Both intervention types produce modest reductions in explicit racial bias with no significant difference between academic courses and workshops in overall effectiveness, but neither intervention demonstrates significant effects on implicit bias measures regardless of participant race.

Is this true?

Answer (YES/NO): NO